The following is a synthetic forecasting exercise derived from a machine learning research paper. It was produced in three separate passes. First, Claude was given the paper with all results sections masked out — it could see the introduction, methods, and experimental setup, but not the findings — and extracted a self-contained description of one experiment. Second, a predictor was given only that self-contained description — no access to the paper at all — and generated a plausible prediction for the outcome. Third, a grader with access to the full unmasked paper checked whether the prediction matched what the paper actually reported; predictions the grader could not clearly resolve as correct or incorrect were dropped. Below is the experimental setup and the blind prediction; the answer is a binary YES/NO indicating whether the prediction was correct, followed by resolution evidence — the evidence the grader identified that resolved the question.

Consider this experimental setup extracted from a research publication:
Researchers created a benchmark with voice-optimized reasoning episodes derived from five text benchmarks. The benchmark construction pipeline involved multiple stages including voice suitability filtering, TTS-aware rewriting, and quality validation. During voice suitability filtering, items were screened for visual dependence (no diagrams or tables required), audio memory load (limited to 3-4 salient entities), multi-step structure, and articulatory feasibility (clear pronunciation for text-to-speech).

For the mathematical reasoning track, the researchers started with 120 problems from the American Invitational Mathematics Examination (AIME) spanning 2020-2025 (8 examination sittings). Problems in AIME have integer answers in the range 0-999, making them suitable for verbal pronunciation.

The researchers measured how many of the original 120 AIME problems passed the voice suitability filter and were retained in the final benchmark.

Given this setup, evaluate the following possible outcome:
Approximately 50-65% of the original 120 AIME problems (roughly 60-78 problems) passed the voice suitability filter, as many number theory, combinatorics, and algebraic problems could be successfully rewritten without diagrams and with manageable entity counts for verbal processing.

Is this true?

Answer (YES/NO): NO